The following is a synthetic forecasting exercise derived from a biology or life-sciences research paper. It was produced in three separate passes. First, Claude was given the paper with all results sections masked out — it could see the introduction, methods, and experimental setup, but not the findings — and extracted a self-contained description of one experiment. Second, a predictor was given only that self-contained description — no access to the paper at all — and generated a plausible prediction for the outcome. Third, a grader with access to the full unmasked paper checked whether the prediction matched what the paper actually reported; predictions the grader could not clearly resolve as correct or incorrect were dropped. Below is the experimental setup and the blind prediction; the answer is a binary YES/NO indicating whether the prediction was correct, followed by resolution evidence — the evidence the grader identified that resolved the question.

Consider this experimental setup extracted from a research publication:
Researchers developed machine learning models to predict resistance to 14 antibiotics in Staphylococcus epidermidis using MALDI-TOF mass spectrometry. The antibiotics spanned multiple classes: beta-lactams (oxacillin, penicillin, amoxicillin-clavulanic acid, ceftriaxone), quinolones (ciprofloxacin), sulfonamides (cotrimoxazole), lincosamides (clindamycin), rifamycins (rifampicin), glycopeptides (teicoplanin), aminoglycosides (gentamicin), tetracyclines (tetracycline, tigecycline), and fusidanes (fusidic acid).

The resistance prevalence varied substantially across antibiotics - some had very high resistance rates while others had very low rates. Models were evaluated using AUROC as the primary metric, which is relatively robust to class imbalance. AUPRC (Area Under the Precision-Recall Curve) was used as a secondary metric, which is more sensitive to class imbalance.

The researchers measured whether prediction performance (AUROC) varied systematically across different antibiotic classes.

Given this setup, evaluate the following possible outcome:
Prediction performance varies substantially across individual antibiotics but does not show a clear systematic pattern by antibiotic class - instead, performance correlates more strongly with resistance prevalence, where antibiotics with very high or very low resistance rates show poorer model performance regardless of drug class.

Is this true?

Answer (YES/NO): NO